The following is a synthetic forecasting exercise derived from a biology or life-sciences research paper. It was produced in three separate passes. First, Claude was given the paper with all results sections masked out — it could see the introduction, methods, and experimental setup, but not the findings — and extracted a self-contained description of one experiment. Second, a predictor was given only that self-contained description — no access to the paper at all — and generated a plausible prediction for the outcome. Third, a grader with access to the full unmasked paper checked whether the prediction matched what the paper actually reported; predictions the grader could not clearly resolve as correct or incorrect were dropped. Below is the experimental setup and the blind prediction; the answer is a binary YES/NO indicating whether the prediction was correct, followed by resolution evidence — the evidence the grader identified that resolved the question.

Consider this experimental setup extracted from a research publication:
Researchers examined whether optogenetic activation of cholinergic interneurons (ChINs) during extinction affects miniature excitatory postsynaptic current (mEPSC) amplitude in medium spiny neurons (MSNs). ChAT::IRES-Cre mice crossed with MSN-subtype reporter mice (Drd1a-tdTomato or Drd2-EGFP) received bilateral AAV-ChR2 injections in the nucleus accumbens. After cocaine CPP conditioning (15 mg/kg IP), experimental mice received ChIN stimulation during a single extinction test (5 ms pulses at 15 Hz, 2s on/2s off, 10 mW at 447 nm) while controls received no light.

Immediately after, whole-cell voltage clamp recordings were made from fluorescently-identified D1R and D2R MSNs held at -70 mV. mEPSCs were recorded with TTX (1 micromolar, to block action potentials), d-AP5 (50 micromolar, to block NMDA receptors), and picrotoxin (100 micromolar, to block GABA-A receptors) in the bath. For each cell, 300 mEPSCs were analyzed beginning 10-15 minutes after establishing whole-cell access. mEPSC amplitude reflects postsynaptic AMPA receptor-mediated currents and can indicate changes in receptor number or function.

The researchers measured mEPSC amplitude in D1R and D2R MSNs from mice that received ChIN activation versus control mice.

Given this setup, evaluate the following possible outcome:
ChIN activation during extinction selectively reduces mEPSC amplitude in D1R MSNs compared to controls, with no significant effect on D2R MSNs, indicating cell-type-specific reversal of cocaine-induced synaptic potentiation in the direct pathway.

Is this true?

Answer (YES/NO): NO